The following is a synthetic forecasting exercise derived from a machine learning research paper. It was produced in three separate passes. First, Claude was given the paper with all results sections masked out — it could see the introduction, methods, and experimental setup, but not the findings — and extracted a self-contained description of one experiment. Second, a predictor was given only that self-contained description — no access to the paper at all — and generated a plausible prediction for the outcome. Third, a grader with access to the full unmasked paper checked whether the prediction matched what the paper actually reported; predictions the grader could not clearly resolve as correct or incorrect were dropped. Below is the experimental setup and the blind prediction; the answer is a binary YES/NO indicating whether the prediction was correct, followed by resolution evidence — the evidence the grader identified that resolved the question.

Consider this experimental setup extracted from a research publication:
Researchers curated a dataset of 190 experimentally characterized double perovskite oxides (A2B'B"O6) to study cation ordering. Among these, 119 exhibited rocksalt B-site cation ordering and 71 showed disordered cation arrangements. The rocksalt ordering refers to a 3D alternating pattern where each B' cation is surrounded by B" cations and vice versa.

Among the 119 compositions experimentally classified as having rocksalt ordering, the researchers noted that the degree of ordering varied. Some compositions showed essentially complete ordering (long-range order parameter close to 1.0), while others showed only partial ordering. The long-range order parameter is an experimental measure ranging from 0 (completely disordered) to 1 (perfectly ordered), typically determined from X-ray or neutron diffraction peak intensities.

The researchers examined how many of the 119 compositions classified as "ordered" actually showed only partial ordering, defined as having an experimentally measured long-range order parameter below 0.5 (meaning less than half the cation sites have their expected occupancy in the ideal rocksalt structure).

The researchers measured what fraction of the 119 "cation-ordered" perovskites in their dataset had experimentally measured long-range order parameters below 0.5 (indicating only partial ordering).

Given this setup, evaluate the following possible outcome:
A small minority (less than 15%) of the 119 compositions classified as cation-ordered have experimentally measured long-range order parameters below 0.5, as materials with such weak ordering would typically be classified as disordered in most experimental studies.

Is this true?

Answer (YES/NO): YES